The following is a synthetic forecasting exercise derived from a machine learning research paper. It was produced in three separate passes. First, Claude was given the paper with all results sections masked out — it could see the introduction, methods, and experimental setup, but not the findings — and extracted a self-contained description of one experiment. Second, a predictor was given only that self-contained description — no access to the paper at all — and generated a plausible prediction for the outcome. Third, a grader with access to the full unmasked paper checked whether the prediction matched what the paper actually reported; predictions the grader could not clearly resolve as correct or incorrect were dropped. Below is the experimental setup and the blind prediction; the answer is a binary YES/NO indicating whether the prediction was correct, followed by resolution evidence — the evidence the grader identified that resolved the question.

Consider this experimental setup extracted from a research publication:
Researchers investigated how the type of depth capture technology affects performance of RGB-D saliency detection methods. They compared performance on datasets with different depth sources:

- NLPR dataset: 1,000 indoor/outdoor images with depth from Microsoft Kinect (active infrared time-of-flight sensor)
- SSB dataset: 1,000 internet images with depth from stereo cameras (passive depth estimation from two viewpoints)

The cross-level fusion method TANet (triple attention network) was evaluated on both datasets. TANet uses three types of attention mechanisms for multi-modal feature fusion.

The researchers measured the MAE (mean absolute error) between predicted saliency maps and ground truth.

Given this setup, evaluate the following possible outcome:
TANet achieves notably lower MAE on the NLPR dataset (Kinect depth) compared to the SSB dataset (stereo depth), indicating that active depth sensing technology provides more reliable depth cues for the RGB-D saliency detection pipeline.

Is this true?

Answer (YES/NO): YES